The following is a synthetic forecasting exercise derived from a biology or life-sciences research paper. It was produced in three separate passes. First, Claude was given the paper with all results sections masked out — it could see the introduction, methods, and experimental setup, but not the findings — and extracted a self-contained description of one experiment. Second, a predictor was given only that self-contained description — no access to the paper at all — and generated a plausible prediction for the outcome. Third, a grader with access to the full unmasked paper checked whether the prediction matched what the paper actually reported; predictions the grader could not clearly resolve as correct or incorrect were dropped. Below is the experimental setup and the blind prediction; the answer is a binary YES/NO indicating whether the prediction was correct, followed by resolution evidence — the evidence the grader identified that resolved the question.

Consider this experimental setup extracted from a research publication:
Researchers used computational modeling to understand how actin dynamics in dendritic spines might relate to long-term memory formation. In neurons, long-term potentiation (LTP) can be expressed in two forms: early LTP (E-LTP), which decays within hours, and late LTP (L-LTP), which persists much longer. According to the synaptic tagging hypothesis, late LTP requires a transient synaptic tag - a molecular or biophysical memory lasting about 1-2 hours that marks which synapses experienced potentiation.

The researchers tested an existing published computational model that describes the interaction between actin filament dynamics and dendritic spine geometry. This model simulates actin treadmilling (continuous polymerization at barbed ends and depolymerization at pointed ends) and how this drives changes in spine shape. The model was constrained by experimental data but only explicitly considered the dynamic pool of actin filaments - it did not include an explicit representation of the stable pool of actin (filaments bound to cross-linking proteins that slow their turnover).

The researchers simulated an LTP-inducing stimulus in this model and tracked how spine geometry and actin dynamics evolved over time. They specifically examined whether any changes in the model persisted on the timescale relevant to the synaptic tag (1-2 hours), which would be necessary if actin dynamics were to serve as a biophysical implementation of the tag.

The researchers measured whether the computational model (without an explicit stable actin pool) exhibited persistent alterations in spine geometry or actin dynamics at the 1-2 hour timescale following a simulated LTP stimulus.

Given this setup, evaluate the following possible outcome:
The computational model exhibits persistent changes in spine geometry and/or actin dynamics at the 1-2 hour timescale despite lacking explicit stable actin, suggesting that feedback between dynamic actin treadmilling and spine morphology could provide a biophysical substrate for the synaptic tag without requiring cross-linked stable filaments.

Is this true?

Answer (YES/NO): NO